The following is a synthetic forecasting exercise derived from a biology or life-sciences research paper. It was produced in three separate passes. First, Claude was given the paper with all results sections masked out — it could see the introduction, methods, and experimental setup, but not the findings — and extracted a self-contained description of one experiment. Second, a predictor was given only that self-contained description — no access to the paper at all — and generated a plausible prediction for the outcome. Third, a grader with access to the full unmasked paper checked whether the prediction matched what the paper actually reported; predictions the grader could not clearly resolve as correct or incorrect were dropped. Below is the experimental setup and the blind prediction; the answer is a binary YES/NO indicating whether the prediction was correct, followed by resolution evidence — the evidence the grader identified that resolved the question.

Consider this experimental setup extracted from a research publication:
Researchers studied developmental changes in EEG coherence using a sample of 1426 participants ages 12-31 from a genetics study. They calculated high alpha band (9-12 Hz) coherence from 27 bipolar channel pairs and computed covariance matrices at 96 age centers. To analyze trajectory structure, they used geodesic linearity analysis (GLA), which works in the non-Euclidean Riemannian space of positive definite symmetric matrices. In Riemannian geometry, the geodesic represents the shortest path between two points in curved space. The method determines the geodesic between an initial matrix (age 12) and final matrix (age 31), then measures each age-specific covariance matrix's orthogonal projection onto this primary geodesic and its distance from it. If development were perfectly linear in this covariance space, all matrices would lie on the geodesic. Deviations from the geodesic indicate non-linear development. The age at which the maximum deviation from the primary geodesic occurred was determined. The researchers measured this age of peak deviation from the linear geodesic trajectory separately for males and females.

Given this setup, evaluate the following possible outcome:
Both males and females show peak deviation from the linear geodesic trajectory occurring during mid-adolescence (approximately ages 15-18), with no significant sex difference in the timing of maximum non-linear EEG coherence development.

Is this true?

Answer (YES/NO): NO